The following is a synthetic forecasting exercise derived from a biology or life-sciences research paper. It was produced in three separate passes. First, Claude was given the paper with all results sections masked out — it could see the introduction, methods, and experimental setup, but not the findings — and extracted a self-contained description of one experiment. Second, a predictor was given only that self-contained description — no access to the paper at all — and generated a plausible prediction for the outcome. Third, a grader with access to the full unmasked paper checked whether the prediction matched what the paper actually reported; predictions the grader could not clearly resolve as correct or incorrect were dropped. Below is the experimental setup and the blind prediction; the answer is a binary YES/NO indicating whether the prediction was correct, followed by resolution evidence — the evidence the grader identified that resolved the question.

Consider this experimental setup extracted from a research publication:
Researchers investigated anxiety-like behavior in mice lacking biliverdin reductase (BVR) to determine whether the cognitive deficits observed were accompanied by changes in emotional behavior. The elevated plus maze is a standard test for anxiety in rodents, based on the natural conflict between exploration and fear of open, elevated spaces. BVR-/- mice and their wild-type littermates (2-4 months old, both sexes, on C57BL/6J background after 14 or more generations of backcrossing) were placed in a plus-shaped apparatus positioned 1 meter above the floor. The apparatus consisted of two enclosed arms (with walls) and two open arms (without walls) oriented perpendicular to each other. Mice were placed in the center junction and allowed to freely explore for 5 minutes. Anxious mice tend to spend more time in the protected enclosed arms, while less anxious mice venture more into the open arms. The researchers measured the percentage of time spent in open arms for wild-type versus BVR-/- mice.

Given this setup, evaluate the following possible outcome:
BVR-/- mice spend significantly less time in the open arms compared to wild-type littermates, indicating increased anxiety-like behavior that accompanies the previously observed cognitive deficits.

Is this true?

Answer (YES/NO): NO